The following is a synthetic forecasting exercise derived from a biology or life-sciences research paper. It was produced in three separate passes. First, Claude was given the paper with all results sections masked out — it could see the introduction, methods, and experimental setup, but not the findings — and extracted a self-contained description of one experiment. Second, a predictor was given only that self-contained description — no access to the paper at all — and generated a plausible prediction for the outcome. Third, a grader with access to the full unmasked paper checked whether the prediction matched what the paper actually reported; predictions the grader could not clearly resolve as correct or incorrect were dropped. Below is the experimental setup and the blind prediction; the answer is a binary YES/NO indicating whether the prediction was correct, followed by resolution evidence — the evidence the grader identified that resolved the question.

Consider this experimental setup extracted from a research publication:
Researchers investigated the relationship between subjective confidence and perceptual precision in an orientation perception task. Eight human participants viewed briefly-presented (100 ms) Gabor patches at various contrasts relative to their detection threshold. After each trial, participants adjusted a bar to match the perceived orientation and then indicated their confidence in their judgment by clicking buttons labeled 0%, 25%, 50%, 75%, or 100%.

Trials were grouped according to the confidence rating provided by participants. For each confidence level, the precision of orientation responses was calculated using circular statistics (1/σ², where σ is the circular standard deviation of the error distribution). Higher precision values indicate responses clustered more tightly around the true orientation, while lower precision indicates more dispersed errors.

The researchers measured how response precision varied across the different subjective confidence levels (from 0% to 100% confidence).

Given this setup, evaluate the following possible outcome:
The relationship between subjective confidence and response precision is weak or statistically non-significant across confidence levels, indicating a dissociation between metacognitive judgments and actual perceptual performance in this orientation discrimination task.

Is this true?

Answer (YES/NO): NO